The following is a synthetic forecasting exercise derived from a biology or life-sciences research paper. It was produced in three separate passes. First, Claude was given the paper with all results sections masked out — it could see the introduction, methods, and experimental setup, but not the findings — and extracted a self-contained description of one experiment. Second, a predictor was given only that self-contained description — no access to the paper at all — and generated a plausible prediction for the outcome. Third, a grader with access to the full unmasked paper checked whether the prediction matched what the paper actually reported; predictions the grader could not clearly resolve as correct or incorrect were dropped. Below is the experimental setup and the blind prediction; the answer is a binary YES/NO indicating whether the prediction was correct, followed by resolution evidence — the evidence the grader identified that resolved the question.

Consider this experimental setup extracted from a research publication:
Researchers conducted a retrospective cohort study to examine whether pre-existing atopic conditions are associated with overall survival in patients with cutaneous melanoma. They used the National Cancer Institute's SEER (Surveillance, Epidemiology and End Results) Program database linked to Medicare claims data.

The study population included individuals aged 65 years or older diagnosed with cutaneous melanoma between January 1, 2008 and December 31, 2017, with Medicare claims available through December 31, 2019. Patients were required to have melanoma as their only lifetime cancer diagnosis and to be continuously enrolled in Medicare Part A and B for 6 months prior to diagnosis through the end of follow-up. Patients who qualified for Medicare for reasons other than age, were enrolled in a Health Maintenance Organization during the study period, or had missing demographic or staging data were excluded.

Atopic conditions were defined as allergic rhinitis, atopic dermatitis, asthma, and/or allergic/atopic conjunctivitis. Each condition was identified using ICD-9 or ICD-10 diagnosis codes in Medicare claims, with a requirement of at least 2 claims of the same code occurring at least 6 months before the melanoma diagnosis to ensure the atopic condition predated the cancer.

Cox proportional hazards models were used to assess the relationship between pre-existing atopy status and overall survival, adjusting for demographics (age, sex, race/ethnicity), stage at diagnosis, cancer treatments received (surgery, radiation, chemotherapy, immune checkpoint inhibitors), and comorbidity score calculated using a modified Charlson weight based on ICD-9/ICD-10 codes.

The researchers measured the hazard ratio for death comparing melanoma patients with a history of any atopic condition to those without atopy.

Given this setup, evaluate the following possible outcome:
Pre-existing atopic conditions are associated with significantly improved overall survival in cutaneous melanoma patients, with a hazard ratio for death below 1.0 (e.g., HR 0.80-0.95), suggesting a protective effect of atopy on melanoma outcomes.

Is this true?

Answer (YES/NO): YES